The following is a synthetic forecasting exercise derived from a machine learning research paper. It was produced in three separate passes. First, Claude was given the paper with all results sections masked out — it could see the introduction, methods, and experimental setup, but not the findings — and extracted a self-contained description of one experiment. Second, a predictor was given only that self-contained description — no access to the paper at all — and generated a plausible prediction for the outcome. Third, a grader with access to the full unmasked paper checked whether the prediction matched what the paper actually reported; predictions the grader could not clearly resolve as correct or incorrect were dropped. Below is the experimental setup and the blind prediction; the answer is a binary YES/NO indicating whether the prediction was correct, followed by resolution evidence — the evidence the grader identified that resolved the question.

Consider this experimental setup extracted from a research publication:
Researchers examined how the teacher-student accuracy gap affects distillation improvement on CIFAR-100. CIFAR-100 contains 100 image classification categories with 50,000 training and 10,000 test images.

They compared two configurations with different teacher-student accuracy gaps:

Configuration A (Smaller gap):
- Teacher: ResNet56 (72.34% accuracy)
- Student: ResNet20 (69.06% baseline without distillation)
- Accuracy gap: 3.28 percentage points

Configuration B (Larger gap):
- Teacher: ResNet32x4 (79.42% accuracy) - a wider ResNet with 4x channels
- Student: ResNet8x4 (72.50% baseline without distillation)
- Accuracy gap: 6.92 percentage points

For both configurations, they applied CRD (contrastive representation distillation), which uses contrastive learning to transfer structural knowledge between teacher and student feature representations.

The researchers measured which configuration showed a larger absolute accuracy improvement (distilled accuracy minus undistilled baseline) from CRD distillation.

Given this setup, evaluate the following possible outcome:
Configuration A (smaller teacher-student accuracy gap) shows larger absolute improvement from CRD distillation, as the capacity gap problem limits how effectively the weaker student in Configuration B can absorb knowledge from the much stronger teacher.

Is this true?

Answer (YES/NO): NO